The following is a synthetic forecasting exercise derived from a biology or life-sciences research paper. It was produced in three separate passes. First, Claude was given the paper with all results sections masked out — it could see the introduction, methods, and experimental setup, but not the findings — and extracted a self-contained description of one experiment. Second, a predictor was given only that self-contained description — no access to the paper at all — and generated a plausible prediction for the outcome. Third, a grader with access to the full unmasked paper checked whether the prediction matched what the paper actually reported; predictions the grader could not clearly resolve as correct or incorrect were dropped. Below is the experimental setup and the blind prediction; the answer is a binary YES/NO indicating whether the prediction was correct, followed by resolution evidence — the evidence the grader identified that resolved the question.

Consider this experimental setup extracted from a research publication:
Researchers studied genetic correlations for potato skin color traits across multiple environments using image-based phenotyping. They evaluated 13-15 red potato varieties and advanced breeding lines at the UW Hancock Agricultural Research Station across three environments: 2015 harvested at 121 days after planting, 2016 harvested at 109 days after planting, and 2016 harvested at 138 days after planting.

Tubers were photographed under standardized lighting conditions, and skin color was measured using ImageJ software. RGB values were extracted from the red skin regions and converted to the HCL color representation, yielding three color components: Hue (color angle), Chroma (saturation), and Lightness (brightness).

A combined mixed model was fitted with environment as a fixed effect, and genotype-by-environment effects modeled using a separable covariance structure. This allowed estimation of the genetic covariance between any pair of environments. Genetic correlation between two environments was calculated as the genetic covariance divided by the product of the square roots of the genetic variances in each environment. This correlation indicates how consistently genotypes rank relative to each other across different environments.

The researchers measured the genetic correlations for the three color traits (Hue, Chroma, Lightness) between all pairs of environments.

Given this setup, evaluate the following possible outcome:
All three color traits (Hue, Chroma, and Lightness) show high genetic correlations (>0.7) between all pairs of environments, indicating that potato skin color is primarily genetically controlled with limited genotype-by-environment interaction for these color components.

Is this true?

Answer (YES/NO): YES